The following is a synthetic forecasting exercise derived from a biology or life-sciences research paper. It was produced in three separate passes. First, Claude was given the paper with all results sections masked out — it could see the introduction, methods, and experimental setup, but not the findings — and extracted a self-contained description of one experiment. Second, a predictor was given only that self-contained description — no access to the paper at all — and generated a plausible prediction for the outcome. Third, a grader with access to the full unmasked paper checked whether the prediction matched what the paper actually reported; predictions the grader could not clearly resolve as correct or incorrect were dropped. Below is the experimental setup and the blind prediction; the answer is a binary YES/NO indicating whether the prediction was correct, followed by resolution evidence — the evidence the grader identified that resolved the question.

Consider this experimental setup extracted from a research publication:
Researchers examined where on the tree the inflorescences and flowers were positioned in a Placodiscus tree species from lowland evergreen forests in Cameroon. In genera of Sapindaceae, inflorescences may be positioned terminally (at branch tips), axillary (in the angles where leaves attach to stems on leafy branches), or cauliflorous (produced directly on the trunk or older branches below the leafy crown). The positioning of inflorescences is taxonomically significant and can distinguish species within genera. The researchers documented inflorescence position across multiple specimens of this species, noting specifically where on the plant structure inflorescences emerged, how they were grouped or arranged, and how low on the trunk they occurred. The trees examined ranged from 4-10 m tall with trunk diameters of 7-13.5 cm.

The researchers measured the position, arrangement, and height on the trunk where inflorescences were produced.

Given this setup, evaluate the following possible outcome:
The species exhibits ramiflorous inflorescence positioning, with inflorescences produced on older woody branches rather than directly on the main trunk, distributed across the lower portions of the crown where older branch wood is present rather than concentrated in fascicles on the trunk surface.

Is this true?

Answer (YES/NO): NO